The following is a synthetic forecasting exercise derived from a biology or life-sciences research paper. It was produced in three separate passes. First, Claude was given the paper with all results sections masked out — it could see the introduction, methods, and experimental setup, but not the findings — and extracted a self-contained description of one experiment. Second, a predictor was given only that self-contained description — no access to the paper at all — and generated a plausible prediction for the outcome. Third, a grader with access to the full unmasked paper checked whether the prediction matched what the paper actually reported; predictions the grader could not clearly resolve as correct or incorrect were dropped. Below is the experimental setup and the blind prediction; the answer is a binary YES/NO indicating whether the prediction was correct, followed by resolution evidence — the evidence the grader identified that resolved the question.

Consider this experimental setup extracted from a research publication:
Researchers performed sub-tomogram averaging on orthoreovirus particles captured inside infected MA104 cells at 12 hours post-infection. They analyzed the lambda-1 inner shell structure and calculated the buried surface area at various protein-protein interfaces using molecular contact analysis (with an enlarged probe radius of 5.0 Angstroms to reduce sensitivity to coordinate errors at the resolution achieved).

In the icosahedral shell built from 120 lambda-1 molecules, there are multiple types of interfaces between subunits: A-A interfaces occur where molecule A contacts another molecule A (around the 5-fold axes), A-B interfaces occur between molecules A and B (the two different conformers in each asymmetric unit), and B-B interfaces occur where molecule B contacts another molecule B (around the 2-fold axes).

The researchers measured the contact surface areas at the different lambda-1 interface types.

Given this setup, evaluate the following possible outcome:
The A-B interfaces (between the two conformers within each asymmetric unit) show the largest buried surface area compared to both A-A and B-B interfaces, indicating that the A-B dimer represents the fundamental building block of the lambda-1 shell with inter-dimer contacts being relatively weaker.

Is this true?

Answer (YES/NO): YES